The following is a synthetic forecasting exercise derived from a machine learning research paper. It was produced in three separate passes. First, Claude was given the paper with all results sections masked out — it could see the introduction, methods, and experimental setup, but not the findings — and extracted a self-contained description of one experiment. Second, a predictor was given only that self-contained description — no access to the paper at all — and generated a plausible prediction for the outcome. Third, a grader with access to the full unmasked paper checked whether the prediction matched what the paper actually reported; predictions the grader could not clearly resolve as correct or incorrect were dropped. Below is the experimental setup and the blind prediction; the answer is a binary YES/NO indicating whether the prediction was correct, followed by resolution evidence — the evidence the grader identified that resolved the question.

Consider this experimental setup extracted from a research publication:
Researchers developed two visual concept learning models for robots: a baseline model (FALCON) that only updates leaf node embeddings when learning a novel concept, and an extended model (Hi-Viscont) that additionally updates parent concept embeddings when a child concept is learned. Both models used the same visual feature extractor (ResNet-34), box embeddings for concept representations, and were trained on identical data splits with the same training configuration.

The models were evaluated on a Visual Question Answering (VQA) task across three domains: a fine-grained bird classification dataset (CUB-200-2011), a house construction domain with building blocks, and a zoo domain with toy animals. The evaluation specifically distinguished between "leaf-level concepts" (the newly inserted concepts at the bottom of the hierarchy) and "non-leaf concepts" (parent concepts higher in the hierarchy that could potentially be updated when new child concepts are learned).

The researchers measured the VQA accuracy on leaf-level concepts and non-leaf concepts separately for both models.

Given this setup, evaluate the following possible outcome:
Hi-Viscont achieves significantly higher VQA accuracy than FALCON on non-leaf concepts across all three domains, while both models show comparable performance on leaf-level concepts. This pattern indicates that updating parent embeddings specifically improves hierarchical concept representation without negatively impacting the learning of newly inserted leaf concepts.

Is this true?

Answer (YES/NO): YES